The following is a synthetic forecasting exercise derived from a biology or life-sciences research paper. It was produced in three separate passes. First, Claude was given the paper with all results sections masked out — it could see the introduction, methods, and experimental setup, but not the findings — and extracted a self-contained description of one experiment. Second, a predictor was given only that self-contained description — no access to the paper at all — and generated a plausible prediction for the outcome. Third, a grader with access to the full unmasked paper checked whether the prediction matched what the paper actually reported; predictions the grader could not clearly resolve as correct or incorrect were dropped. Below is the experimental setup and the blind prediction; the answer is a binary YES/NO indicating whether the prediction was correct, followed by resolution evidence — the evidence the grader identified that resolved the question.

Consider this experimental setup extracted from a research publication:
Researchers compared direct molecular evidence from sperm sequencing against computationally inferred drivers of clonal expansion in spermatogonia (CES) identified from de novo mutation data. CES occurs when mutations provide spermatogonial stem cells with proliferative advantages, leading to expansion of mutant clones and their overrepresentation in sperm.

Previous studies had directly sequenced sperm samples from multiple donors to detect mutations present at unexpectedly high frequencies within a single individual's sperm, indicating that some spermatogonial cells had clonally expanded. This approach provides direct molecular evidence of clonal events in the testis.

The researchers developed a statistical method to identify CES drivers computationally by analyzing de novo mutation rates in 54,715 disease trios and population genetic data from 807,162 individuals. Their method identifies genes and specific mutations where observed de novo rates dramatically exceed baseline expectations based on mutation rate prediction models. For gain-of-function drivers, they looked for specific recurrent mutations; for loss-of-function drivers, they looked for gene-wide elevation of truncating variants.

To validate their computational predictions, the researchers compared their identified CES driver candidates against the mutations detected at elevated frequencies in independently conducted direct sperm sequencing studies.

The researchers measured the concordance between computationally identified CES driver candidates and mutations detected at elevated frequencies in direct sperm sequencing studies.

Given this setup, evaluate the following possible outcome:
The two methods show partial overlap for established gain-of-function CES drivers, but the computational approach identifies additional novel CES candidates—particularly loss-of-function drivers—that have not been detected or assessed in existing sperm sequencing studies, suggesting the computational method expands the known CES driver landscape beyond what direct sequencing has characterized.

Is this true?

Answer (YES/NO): NO